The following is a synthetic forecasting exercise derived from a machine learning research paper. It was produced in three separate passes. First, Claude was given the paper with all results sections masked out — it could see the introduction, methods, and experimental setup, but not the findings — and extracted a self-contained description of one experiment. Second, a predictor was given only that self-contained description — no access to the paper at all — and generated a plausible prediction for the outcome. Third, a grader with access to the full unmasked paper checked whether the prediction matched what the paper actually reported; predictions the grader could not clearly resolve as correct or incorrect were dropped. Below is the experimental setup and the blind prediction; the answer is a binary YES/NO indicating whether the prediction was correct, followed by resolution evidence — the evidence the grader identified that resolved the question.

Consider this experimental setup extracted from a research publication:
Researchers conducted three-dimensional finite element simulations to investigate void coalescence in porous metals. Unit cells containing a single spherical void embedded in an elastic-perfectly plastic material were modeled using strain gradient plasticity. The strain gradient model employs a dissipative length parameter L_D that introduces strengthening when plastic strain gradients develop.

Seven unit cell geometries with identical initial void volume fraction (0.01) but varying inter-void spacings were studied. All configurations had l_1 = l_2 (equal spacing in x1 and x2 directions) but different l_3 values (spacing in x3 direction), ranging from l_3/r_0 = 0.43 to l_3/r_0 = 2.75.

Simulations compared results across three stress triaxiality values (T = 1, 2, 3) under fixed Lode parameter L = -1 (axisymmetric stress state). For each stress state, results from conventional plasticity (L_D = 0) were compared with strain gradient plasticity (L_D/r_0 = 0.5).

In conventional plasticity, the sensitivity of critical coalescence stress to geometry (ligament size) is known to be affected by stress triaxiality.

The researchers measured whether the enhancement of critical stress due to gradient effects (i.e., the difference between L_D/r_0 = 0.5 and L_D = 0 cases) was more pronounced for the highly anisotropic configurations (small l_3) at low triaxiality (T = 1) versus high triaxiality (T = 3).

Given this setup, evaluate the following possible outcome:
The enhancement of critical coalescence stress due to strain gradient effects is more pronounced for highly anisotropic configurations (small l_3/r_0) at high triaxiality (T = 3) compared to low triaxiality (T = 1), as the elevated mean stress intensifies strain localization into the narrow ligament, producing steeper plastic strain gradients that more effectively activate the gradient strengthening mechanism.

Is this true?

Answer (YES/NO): YES